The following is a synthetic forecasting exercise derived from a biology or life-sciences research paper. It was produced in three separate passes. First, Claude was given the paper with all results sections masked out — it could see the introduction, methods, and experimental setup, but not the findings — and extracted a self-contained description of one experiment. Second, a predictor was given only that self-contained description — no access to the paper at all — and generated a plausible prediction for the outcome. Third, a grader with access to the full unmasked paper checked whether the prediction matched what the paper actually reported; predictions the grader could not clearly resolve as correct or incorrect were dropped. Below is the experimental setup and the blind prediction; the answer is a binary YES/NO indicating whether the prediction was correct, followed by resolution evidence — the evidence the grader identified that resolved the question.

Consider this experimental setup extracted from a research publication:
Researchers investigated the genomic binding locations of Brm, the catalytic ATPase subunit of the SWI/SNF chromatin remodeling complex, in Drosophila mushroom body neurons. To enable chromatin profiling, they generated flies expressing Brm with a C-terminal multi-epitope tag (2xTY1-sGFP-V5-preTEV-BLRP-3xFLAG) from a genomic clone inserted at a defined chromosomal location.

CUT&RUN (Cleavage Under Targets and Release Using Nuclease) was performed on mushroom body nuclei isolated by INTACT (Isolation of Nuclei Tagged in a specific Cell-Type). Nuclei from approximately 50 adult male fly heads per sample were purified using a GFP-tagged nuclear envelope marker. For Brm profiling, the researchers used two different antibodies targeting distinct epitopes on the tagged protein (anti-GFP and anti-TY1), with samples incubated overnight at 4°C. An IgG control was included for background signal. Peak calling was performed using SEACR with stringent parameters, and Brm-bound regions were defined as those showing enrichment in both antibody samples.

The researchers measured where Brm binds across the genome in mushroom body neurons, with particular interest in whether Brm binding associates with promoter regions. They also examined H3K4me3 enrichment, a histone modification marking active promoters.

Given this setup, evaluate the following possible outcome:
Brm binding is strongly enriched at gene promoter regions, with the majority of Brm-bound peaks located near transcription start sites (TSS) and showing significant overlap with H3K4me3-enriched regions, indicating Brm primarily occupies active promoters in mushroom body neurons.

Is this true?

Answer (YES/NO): YES